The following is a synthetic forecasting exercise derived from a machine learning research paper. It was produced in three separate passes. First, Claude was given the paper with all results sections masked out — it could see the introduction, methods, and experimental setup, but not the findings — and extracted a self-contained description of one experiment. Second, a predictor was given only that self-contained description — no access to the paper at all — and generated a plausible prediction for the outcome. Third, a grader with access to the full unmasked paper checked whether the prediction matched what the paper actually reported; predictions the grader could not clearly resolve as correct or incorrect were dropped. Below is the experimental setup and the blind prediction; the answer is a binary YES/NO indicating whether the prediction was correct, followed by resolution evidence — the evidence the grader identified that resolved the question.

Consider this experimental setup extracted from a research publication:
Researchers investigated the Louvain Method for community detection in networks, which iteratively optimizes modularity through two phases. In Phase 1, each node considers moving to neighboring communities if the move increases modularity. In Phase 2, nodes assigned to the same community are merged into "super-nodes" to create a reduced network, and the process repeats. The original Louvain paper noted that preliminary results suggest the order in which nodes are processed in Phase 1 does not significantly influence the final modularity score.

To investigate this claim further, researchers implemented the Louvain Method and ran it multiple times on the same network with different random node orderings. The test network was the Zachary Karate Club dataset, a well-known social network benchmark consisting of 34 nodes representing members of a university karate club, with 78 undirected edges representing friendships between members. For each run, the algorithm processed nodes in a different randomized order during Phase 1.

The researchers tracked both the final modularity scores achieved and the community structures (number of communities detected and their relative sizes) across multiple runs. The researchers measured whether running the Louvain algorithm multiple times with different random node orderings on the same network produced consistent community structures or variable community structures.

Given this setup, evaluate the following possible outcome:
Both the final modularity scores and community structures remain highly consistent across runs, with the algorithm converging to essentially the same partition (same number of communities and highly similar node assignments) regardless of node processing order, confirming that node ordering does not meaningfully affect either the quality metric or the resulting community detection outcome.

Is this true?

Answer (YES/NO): NO